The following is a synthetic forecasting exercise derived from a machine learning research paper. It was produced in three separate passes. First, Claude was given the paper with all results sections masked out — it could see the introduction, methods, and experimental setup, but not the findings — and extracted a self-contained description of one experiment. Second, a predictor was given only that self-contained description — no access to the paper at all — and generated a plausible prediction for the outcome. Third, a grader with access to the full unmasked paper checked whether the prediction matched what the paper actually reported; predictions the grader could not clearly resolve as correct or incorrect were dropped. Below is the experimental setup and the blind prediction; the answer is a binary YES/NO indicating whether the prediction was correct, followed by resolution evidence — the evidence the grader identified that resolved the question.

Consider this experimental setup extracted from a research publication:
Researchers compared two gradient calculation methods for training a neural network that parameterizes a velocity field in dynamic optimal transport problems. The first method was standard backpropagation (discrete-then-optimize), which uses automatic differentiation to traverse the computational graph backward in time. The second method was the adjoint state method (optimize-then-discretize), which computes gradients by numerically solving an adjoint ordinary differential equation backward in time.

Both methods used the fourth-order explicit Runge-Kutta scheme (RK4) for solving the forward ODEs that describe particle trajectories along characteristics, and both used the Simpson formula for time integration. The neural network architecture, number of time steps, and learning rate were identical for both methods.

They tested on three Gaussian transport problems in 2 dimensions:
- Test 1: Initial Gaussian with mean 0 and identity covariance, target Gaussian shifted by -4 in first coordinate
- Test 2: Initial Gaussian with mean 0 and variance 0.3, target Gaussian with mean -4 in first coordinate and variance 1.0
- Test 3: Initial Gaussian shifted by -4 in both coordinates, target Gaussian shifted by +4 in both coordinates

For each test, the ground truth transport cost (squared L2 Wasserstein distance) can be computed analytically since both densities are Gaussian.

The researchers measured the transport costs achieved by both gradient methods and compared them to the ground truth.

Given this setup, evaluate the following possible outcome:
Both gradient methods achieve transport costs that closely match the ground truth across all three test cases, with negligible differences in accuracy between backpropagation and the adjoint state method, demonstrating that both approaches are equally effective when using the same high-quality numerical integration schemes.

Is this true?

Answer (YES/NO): NO